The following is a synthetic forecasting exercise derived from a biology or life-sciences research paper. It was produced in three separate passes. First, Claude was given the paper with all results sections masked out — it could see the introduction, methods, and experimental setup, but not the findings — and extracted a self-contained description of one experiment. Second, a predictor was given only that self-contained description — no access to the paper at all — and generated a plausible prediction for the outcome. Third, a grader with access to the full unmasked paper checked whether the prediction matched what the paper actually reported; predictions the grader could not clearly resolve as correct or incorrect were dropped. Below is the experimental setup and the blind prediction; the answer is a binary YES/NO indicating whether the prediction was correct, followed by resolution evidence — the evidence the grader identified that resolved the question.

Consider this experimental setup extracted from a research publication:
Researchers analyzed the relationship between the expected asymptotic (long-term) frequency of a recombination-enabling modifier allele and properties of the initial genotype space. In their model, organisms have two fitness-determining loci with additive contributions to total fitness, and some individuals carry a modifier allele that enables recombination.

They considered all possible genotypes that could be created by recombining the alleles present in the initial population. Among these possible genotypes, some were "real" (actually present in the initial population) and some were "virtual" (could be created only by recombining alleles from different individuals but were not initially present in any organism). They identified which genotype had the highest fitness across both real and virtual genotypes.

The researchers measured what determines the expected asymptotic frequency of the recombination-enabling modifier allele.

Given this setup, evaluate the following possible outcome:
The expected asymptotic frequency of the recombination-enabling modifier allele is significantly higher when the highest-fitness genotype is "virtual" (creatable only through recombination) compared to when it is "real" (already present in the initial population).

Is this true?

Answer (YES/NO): YES